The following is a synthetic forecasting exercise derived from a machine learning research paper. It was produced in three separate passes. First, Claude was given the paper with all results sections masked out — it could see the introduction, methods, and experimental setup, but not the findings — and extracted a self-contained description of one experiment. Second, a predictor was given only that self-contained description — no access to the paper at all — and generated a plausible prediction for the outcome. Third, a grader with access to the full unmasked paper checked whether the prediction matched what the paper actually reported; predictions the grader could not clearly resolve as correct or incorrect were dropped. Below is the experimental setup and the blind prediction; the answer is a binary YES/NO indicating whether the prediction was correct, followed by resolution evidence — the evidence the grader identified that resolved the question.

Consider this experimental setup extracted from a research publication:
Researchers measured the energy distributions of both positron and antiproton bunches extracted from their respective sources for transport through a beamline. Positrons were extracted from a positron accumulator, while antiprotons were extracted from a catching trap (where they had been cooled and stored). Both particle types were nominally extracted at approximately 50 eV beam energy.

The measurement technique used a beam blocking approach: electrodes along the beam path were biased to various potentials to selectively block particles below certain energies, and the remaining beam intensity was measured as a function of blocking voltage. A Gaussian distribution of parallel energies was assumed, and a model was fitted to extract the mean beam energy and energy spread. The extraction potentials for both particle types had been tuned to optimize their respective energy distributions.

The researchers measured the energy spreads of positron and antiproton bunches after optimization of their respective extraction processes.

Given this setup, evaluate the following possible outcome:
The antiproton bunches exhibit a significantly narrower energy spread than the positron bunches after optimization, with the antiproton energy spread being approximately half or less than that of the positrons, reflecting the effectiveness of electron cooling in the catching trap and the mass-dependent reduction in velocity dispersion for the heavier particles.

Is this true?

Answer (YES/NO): NO